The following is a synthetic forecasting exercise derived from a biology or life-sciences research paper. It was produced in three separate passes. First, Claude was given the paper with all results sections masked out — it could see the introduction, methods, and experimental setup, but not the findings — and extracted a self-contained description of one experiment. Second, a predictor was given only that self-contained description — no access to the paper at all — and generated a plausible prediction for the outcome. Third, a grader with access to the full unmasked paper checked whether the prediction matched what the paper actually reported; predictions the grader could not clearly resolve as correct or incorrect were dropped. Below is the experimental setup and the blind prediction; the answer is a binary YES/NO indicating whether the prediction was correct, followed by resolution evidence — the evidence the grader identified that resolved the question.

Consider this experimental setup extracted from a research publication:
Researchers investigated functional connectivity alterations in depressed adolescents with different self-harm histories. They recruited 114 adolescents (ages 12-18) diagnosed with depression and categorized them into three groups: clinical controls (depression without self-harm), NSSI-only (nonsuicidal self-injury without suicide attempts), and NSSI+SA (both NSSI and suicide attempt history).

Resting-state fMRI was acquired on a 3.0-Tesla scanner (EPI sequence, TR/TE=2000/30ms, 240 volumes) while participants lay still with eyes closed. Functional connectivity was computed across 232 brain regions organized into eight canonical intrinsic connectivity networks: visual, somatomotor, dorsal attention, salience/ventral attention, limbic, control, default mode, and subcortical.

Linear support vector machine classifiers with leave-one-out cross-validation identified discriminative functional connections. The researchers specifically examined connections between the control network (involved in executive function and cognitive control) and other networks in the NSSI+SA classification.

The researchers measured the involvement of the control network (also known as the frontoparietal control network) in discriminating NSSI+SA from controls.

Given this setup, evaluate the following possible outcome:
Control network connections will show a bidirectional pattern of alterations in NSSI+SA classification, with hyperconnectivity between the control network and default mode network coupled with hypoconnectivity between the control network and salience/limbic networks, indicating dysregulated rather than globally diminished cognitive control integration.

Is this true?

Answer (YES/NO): NO